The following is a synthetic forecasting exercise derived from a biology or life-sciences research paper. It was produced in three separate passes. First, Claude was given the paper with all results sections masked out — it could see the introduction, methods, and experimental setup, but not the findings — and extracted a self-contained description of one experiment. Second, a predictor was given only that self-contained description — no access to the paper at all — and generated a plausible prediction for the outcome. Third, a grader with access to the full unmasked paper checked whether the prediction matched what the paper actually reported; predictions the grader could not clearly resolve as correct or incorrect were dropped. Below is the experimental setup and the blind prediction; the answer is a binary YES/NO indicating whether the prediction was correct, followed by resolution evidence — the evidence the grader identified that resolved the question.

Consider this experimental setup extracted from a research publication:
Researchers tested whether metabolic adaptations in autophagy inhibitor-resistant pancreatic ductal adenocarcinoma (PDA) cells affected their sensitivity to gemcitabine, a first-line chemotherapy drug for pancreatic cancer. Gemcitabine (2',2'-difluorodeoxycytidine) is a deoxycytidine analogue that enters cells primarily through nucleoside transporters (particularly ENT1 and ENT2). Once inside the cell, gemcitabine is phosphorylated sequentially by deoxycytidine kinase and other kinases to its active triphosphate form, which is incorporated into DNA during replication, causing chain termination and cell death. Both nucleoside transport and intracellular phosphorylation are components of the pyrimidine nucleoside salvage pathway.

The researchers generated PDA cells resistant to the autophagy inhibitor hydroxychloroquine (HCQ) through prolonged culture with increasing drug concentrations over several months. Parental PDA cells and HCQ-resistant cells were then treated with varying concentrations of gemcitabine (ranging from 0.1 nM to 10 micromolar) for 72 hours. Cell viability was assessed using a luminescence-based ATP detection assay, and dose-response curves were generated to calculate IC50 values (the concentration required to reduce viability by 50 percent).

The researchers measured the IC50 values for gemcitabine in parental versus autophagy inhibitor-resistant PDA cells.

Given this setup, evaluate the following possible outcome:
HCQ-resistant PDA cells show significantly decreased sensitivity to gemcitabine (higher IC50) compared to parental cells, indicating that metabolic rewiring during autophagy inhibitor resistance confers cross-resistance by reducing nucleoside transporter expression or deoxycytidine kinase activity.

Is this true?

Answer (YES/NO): NO